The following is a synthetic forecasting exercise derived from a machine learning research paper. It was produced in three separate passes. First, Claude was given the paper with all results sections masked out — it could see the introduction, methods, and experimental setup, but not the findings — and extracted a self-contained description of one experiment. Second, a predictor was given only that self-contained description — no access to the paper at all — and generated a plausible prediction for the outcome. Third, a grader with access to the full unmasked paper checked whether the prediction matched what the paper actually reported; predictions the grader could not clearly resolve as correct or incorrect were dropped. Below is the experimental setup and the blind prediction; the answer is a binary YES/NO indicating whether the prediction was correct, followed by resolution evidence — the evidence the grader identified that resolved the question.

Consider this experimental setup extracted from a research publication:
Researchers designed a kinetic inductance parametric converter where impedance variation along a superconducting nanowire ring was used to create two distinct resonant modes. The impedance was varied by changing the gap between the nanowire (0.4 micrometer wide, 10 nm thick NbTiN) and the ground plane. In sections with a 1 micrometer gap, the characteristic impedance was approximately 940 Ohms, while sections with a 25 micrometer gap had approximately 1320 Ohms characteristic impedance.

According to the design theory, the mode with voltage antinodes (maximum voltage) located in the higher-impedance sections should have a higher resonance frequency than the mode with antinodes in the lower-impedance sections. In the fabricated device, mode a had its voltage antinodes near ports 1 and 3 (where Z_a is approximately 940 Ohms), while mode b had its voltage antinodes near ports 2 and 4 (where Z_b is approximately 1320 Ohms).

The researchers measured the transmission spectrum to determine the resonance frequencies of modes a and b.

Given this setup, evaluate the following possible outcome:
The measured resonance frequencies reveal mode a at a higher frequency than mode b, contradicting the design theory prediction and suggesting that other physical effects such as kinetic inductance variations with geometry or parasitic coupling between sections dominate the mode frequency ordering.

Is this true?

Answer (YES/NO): NO